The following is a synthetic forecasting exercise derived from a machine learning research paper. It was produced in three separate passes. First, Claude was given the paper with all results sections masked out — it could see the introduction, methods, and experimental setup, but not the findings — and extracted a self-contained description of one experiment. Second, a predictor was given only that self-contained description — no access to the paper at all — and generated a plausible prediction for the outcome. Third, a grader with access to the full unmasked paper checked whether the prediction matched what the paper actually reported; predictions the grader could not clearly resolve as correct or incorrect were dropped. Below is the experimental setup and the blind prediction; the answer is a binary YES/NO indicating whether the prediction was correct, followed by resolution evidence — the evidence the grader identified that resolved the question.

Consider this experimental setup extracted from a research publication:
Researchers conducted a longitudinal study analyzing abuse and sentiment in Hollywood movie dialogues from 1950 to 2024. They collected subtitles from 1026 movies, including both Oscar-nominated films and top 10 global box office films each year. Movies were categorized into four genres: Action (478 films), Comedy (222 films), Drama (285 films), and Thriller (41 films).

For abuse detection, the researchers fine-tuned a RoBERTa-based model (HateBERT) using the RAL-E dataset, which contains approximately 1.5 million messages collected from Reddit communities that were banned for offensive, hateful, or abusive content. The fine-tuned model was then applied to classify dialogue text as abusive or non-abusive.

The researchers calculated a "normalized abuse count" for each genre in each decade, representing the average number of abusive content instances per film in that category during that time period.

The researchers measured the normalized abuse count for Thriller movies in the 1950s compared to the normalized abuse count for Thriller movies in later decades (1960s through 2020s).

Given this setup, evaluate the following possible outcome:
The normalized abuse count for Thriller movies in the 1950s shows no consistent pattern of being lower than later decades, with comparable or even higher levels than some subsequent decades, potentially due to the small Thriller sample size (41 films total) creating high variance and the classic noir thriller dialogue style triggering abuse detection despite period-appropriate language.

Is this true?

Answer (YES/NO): YES